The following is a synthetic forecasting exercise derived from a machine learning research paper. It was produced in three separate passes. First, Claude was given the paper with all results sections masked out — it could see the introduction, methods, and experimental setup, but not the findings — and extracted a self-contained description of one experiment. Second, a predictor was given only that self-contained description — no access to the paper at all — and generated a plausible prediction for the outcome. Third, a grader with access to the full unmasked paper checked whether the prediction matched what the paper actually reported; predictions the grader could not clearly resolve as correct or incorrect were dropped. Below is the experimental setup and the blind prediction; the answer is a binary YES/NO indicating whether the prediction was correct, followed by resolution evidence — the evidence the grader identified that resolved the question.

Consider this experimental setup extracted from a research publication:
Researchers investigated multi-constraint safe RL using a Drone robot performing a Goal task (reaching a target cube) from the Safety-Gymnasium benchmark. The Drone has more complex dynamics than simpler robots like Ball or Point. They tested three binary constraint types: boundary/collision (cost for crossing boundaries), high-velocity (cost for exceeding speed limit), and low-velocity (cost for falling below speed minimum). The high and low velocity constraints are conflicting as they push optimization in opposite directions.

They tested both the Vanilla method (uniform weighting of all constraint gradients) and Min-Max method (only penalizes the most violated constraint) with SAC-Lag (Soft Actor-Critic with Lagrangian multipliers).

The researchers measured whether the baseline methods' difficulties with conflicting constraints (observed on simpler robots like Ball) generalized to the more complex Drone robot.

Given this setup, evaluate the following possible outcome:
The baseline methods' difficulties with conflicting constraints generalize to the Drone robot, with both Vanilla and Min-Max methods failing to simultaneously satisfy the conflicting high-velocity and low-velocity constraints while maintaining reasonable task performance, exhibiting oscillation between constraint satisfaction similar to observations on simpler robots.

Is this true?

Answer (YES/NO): NO